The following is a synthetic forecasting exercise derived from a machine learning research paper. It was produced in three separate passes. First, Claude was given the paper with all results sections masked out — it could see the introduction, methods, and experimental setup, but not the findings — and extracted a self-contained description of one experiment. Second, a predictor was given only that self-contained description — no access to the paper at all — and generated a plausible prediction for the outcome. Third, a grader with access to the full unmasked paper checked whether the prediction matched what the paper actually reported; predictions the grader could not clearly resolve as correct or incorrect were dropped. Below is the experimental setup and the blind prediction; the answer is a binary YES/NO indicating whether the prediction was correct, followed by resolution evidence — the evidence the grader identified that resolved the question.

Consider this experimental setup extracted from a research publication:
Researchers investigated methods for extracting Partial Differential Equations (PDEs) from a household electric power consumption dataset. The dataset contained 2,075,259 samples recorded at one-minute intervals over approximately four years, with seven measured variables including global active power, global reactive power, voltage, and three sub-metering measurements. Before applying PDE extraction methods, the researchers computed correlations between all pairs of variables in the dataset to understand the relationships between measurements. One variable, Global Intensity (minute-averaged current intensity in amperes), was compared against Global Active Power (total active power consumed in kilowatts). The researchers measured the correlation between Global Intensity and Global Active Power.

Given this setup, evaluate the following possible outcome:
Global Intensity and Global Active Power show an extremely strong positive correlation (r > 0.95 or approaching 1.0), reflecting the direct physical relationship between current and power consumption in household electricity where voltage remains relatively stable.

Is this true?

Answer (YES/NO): YES